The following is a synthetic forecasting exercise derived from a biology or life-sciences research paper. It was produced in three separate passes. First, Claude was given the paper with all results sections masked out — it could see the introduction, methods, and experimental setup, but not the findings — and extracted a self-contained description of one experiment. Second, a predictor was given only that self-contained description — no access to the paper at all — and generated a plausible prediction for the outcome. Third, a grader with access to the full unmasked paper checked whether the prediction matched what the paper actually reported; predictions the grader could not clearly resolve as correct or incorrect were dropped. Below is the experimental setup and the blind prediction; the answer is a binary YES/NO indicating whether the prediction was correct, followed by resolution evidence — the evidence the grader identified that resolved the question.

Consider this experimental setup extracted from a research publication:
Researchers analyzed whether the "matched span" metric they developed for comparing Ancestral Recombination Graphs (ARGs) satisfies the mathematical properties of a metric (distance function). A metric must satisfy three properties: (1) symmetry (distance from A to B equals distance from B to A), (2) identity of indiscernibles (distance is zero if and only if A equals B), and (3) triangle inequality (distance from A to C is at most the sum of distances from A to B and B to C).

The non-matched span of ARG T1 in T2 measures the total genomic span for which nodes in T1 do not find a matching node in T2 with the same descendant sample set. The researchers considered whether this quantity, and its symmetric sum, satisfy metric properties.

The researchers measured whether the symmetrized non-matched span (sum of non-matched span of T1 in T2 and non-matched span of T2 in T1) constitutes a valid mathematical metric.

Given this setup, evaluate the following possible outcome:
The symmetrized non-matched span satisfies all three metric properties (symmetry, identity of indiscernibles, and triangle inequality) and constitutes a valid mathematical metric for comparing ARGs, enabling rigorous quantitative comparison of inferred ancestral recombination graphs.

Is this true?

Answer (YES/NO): YES